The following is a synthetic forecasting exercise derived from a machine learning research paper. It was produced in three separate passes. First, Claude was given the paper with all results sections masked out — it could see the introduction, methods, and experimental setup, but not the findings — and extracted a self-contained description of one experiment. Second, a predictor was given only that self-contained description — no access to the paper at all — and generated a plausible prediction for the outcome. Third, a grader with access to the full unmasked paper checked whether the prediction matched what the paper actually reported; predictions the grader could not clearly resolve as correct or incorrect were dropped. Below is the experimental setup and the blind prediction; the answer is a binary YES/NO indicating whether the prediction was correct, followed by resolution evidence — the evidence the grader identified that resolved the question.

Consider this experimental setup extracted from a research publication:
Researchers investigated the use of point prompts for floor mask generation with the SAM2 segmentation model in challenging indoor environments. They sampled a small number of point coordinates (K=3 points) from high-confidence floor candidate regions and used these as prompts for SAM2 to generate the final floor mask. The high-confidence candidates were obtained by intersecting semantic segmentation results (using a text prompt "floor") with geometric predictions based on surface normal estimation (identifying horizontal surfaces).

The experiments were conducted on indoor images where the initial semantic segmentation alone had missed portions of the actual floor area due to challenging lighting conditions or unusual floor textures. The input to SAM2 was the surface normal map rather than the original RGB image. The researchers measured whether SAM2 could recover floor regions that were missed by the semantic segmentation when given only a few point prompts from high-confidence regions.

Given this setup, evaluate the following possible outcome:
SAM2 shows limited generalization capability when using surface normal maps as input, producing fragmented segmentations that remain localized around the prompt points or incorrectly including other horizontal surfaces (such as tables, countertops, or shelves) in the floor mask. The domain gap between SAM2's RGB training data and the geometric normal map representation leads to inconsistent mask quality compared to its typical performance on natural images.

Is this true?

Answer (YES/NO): NO